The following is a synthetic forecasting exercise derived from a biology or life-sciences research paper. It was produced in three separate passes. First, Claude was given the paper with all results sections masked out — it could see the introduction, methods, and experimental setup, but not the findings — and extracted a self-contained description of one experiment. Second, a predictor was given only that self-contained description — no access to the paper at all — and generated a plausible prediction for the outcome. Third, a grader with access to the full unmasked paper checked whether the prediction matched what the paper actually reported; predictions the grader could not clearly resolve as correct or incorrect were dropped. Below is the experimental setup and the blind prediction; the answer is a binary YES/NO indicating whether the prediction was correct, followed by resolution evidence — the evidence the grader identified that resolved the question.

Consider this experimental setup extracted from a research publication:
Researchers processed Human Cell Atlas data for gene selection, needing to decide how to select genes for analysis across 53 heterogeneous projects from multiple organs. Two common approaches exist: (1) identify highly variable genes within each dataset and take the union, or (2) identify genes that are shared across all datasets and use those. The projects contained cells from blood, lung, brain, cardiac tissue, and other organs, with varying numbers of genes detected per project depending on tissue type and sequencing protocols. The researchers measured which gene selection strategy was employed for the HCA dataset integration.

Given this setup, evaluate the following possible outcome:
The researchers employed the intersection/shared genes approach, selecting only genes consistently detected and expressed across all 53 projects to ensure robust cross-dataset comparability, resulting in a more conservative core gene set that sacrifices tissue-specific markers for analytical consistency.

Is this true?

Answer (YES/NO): YES